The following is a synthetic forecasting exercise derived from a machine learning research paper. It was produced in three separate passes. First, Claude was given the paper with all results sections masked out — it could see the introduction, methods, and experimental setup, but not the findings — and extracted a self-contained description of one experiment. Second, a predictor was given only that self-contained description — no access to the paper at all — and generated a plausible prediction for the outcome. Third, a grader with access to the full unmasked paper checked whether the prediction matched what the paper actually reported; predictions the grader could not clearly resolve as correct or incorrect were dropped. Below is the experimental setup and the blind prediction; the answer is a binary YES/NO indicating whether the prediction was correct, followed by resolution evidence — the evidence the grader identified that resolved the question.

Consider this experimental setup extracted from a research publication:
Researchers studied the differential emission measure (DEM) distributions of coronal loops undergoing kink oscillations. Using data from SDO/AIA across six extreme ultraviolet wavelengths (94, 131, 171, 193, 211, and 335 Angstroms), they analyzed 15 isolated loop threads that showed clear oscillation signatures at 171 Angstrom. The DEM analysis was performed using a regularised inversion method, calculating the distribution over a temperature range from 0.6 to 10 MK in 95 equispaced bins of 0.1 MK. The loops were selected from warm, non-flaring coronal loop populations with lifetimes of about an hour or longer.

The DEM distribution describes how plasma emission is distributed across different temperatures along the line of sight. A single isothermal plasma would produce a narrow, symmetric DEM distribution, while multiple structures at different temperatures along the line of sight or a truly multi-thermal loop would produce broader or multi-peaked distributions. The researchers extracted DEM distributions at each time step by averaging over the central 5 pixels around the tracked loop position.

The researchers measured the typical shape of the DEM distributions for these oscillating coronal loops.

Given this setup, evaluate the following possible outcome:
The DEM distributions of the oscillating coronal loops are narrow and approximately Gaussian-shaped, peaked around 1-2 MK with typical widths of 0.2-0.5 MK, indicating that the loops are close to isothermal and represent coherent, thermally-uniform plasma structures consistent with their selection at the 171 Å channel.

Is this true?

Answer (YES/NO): NO